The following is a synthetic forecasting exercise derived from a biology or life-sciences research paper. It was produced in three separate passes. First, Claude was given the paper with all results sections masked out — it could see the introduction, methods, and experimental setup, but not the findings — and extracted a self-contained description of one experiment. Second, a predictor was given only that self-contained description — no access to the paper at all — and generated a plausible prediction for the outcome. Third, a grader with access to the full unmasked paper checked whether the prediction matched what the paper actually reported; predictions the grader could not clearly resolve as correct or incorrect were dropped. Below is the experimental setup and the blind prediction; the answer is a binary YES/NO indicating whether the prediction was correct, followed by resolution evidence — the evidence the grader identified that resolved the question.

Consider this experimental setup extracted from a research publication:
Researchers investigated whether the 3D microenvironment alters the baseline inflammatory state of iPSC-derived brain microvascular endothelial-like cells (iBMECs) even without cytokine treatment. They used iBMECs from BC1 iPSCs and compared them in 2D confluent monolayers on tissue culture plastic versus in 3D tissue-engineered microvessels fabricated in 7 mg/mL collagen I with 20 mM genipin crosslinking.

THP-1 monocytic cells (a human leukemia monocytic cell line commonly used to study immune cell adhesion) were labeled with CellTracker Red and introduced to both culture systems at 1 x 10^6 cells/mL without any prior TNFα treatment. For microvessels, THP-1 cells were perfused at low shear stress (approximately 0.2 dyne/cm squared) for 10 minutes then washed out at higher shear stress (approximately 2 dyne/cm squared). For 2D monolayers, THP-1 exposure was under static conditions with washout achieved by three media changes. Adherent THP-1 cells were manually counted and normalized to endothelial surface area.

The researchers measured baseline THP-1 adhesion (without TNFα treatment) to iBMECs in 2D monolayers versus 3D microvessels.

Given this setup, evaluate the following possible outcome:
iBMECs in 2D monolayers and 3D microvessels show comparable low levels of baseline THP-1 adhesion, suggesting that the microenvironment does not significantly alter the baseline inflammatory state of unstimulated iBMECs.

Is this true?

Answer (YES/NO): NO